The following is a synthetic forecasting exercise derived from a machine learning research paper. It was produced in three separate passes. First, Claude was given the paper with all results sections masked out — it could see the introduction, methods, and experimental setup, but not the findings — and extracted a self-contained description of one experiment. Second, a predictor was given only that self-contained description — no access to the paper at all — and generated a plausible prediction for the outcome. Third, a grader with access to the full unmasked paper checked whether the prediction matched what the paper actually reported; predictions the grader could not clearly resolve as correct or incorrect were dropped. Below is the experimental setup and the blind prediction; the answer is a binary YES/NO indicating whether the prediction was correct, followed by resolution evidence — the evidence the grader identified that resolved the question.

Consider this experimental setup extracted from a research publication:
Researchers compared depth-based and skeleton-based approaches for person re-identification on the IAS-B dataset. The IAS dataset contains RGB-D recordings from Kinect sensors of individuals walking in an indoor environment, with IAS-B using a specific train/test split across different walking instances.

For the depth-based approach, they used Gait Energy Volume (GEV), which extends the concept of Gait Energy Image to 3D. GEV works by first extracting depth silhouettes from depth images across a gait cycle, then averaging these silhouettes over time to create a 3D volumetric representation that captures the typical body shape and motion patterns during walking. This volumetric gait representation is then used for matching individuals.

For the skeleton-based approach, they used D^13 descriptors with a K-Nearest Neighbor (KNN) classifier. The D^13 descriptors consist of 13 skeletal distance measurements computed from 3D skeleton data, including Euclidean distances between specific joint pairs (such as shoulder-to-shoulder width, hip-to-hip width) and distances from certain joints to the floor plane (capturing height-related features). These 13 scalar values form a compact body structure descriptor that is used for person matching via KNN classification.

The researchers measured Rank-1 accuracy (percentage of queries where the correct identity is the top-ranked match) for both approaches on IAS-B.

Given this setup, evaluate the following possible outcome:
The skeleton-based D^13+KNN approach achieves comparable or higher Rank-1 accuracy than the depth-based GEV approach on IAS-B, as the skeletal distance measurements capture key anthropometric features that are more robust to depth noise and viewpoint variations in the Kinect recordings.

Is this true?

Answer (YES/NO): YES